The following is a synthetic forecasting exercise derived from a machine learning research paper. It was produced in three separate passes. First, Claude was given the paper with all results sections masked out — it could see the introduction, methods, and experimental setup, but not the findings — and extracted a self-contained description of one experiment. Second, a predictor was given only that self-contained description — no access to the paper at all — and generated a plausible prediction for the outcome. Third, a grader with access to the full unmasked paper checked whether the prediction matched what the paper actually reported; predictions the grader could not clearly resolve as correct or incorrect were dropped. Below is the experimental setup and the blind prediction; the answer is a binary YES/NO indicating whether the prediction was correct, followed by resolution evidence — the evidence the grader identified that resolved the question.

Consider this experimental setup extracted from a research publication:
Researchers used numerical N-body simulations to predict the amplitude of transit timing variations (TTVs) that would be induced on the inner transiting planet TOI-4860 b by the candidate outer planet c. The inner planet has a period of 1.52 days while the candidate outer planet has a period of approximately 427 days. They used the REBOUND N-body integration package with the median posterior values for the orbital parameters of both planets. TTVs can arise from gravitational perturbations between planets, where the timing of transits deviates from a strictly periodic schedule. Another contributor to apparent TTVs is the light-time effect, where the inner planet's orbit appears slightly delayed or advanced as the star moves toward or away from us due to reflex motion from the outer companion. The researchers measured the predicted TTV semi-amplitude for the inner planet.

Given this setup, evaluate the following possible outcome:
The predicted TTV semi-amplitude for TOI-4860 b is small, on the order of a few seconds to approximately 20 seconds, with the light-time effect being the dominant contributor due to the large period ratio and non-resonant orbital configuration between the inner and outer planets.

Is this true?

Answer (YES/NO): YES